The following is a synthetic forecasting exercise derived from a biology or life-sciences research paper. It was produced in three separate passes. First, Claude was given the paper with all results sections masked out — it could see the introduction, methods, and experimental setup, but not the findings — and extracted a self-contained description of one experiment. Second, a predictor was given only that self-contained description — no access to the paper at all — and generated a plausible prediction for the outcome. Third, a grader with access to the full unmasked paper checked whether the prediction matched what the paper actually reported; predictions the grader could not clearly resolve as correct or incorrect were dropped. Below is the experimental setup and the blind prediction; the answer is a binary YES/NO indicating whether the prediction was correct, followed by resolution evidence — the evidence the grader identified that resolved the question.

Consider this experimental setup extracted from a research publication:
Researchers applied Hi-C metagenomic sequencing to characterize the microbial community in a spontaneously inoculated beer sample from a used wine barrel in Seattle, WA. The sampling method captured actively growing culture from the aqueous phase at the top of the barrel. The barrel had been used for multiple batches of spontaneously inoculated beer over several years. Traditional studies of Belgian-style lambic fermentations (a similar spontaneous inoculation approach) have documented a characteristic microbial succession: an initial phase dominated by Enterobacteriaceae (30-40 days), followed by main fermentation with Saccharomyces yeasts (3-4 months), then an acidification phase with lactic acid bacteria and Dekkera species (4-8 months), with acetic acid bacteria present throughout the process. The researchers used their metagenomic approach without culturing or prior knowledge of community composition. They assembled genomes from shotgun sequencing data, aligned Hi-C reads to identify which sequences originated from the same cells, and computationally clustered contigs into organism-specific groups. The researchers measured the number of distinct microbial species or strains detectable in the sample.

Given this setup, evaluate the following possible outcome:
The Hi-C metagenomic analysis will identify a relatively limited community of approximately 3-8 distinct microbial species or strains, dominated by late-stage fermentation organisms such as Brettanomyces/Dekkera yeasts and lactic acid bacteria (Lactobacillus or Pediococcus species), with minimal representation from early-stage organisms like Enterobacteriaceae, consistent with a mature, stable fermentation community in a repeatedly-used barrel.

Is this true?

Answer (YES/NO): NO